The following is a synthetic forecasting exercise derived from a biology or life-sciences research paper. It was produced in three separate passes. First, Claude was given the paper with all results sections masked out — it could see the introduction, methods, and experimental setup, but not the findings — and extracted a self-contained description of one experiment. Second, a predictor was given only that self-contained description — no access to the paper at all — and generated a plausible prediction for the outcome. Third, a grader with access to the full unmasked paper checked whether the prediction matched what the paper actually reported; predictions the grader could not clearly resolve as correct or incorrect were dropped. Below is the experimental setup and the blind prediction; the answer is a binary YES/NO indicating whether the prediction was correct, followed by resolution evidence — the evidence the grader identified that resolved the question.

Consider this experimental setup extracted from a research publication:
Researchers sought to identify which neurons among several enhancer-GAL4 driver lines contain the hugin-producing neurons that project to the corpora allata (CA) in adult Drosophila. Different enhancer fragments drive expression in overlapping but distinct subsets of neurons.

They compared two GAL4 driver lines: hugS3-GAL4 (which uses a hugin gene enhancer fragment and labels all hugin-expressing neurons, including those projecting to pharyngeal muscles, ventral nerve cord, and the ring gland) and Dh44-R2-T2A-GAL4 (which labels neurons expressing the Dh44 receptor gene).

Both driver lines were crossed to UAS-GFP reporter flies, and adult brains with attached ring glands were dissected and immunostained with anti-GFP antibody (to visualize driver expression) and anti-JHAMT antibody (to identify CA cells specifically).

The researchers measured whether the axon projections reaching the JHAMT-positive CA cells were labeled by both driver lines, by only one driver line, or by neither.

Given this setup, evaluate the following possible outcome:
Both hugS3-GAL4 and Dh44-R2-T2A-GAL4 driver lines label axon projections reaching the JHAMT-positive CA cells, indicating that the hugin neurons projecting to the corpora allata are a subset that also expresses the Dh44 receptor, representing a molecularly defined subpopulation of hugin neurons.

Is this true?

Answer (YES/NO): YES